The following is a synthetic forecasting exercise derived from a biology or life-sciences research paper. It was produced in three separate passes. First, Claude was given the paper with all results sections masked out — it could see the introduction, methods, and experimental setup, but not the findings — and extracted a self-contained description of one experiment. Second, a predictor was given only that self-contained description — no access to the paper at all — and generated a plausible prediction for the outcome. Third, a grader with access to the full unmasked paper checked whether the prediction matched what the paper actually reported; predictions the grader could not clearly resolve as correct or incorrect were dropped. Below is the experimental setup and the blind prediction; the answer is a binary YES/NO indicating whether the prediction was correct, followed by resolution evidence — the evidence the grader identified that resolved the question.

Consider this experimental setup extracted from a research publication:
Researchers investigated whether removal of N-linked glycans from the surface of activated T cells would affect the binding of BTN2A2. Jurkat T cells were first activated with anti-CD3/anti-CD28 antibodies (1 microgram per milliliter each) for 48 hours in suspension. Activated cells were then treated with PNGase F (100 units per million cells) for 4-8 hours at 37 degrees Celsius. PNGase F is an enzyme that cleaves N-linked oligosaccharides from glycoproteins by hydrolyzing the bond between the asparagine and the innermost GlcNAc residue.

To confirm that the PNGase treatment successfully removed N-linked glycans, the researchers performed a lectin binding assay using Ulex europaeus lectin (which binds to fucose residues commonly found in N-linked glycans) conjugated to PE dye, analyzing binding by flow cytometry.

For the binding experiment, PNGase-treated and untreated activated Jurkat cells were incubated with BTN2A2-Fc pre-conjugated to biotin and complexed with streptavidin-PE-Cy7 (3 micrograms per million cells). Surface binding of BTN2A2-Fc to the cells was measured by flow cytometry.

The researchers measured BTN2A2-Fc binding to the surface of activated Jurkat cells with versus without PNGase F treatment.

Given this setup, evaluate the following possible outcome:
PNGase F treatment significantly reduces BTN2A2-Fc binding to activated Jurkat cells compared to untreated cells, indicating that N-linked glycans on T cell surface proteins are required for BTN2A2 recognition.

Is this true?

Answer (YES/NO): YES